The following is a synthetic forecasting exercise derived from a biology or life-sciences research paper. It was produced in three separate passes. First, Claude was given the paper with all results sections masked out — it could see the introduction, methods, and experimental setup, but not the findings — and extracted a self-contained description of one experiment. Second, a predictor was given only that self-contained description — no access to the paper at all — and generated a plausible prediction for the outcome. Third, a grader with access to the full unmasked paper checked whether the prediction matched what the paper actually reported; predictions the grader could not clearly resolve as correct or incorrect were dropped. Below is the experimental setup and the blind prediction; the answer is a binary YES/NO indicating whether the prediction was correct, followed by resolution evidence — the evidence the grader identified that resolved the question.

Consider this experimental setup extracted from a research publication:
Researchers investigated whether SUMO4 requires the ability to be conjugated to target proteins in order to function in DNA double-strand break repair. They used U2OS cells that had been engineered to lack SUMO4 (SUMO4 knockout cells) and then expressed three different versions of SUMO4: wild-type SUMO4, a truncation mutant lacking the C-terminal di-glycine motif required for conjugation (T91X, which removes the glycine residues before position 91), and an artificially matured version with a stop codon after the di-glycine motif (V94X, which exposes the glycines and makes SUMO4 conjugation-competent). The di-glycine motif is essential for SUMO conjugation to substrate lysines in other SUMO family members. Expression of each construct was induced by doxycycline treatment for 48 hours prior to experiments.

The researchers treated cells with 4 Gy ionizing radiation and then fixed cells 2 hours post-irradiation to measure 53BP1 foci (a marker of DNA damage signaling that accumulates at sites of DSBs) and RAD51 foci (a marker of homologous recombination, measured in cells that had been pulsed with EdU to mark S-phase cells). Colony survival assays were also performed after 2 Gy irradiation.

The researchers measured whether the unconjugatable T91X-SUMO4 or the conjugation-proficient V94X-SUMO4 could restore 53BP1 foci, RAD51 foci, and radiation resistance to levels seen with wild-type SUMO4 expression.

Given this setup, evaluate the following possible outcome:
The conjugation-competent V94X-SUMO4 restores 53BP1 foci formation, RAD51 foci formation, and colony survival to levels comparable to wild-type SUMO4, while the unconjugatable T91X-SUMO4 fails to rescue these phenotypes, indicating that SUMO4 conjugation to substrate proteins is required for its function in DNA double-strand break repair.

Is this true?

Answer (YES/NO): NO